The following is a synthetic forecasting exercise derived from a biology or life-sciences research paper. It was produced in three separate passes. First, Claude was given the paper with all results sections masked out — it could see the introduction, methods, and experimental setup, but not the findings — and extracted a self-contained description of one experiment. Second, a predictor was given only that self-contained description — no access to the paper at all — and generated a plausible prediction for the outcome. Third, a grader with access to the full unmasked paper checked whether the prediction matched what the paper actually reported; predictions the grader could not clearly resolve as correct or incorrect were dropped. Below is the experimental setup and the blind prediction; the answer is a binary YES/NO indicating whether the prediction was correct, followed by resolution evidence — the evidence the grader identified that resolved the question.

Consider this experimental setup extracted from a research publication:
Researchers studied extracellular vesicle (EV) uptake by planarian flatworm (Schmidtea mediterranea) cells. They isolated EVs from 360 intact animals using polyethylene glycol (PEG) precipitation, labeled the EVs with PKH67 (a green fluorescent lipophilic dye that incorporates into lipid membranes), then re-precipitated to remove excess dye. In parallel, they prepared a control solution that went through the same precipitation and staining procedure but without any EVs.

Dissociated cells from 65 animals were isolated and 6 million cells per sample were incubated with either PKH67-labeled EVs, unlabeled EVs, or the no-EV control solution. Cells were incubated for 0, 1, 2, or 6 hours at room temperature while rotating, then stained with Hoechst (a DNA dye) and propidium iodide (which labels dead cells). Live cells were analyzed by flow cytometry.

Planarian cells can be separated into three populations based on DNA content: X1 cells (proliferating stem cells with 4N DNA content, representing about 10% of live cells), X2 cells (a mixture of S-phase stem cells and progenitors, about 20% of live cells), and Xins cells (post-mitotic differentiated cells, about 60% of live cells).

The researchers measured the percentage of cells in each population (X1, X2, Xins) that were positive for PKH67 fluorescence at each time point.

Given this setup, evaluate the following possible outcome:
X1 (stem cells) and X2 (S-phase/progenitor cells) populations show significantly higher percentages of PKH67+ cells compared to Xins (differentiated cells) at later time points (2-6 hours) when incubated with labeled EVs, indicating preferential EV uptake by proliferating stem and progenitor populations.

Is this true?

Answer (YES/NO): NO